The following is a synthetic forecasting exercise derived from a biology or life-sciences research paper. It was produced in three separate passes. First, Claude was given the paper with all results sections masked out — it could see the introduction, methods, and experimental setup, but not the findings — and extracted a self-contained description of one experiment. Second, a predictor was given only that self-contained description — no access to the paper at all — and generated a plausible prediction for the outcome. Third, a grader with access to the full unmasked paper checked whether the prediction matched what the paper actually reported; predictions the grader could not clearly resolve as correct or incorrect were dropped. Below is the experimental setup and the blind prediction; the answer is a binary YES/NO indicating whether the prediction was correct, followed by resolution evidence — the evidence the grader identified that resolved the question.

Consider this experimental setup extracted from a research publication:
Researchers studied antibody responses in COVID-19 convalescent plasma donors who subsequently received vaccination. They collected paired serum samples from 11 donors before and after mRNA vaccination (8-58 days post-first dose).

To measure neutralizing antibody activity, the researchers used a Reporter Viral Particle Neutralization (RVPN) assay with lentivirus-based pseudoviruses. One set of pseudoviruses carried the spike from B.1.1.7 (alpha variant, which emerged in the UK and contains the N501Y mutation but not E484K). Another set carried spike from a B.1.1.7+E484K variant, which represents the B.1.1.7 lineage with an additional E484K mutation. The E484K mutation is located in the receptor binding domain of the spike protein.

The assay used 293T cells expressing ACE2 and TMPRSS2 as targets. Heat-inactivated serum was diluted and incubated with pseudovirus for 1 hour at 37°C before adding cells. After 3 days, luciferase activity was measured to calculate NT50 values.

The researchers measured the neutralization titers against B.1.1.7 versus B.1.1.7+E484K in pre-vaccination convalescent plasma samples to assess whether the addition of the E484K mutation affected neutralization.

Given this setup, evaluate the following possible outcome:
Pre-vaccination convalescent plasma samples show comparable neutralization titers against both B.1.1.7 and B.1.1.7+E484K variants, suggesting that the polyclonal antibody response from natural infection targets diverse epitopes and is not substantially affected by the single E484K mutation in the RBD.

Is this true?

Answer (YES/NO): NO